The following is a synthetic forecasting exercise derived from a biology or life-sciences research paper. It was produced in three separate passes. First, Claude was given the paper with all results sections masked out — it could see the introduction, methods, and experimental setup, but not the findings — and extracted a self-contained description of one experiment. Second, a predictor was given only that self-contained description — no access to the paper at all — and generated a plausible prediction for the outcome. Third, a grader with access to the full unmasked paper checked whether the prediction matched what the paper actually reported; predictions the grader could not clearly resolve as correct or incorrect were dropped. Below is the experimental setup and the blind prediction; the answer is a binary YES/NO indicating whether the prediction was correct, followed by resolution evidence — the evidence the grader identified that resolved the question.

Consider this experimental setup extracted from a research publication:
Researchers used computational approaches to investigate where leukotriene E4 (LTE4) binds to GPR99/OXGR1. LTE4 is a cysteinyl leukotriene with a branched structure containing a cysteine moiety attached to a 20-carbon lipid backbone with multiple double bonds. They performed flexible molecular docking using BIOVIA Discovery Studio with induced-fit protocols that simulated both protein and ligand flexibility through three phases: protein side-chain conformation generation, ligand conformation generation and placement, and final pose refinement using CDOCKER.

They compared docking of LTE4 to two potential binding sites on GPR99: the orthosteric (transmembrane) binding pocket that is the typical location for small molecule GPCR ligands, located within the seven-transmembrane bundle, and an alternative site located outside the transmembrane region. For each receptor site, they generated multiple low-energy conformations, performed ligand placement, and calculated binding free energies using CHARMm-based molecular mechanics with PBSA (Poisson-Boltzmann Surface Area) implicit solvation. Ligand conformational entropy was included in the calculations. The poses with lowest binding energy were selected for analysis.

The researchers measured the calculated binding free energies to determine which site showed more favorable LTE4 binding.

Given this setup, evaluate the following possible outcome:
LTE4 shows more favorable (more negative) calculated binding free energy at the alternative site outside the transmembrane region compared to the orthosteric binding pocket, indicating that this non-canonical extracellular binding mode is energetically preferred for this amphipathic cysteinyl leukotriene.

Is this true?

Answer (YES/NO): YES